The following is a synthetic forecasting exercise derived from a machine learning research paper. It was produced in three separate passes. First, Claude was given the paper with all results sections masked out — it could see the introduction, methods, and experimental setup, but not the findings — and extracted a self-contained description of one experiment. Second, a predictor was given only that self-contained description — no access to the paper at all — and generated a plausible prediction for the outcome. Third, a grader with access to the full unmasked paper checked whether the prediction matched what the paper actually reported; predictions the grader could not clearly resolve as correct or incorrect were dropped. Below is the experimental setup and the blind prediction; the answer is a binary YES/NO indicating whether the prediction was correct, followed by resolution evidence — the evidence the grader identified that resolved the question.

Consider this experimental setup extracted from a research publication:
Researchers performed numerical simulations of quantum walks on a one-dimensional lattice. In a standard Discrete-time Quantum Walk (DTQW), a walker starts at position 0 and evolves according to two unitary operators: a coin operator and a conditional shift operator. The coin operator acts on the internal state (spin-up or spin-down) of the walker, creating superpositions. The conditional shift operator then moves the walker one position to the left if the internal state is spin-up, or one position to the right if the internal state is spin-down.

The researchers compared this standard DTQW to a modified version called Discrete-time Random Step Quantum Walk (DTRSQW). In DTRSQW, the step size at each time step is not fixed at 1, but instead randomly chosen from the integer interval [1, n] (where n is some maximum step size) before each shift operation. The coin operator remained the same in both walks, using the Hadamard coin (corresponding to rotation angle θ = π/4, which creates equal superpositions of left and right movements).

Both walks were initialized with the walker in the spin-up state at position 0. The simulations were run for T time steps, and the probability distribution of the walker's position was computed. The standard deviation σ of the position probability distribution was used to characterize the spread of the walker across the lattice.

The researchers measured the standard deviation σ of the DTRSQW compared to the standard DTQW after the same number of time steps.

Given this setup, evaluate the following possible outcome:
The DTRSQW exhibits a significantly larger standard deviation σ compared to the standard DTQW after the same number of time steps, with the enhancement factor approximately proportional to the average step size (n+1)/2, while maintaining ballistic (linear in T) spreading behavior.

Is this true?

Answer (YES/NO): NO